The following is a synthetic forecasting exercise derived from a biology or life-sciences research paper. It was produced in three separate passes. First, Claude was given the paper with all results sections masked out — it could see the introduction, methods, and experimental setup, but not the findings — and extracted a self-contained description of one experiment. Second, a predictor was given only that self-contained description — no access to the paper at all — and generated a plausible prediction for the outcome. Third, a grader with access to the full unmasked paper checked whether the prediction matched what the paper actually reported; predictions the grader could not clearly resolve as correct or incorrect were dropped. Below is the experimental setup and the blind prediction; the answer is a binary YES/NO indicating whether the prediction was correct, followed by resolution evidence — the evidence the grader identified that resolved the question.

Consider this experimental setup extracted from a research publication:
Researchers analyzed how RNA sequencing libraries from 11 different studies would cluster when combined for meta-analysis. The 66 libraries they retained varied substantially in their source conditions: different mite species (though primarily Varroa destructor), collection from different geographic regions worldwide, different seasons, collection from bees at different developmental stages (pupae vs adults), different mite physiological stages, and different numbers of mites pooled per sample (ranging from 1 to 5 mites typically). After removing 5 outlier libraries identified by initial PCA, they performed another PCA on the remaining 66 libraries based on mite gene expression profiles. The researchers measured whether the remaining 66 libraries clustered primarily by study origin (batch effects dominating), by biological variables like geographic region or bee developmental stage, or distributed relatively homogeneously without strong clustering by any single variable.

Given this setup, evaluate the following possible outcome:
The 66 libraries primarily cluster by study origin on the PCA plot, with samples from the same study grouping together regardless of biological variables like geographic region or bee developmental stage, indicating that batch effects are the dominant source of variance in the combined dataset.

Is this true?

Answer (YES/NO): NO